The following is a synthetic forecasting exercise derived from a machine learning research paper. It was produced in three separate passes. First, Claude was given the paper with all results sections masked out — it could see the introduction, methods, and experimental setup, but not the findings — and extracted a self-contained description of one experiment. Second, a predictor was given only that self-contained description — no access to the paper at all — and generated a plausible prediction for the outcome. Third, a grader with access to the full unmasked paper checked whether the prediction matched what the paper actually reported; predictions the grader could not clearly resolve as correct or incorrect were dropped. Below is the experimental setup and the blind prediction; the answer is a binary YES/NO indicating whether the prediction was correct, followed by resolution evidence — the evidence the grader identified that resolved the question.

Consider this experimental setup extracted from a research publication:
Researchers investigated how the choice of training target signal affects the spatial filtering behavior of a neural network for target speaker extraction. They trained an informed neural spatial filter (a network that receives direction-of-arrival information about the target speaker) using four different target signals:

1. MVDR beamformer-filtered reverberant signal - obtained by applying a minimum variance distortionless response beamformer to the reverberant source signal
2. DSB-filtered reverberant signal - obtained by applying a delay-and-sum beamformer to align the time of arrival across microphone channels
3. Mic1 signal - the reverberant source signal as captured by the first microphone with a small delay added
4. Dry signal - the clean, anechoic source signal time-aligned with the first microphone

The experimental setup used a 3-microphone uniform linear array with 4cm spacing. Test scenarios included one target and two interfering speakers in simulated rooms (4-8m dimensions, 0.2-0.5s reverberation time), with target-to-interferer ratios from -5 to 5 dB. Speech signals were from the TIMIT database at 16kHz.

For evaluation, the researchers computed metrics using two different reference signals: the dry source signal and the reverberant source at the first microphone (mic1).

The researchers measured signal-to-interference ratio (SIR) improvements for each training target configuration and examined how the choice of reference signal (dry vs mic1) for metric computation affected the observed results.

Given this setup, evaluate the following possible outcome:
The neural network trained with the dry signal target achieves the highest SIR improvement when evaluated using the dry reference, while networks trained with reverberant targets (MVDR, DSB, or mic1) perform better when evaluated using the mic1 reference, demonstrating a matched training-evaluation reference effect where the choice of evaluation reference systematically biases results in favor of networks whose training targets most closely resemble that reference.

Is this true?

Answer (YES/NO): NO